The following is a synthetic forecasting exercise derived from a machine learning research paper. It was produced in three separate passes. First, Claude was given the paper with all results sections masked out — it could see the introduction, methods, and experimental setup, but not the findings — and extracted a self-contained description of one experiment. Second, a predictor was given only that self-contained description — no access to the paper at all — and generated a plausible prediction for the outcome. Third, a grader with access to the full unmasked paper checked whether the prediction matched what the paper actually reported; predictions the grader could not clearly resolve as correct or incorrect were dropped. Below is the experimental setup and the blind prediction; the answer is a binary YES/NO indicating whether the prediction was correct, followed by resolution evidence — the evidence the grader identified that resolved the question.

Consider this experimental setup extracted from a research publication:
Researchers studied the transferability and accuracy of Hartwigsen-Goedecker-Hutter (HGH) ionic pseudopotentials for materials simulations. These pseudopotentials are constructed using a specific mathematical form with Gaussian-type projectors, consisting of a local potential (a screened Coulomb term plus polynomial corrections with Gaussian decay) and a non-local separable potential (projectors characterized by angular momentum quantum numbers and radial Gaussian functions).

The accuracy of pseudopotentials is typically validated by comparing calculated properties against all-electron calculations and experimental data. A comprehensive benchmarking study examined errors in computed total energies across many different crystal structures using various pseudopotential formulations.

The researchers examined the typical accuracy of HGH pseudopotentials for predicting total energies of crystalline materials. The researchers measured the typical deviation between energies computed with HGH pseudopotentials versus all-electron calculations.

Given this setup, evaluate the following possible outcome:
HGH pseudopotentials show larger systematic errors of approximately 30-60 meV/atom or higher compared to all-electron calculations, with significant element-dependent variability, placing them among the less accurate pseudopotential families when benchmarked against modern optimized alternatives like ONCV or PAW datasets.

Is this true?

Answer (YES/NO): NO